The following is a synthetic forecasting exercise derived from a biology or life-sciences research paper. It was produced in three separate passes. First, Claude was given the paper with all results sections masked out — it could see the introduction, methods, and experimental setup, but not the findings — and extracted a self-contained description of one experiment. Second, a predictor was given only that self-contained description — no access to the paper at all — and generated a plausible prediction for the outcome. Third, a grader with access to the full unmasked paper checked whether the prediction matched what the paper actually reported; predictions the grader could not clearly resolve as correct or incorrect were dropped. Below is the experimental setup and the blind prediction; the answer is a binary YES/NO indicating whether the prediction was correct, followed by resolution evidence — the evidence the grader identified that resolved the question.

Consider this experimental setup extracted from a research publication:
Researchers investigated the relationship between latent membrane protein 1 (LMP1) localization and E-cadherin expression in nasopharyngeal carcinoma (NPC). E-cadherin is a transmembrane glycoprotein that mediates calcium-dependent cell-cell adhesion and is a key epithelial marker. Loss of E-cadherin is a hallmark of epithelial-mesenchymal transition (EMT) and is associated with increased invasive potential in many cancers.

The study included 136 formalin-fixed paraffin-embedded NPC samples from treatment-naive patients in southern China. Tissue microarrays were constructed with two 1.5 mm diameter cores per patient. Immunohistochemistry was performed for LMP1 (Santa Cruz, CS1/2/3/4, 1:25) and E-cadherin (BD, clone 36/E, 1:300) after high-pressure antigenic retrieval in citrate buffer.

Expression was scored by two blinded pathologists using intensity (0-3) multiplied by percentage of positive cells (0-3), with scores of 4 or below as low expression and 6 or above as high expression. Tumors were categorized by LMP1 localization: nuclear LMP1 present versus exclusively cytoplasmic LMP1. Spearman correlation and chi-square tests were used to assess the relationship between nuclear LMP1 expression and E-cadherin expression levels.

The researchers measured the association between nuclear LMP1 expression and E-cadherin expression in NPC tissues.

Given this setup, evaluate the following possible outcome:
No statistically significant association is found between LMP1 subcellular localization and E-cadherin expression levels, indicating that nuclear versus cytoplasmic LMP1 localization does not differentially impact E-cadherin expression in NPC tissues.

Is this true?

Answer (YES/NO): NO